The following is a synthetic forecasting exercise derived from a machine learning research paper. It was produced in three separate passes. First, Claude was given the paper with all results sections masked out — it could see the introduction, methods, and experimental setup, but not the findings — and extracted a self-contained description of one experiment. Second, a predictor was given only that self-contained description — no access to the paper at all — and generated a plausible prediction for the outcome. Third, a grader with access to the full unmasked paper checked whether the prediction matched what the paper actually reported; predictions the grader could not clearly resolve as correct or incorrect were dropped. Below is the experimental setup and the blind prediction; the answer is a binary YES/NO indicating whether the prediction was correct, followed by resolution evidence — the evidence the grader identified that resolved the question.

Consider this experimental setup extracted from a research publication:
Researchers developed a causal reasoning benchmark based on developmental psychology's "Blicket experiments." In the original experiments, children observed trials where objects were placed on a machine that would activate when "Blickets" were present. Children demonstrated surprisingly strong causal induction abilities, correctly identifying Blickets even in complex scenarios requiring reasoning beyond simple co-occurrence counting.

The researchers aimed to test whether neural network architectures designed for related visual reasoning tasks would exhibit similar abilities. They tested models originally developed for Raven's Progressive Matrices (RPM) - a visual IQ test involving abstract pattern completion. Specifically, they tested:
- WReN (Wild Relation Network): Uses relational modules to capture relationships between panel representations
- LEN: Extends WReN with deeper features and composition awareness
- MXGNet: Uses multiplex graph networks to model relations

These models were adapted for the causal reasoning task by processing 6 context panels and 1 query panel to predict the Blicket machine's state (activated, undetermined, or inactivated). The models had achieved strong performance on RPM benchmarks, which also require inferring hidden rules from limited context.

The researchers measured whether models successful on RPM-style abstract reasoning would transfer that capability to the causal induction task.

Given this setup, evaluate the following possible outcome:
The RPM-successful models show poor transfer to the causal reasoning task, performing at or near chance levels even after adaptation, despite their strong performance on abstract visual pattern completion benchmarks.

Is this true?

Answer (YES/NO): YES